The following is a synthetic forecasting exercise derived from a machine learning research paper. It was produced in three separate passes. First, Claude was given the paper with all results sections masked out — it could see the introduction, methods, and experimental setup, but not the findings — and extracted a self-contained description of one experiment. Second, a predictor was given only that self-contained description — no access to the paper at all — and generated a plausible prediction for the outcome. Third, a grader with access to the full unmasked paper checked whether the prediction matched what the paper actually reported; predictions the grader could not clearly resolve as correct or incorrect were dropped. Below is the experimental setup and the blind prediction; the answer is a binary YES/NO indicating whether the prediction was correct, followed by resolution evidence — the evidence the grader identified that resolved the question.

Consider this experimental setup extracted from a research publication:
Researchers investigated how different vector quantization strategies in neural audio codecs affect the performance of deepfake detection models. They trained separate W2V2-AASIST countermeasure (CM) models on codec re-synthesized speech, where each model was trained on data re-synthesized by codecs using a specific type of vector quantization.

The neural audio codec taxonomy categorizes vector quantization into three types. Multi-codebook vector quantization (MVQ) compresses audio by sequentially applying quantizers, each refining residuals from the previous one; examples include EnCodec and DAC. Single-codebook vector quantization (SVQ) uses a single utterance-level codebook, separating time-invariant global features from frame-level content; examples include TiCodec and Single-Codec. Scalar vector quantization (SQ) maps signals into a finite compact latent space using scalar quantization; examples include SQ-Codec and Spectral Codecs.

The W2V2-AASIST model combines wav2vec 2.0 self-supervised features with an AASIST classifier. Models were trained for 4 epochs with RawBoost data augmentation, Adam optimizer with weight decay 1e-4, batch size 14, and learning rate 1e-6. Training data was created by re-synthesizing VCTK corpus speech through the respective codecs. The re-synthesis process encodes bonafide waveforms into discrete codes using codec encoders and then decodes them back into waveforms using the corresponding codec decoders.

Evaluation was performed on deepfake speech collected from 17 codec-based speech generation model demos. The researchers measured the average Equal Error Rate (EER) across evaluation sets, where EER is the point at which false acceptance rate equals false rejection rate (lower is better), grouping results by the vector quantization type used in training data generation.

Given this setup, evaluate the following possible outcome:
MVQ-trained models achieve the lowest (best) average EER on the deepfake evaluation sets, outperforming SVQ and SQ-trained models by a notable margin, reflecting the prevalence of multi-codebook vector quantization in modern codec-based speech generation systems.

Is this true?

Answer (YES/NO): YES